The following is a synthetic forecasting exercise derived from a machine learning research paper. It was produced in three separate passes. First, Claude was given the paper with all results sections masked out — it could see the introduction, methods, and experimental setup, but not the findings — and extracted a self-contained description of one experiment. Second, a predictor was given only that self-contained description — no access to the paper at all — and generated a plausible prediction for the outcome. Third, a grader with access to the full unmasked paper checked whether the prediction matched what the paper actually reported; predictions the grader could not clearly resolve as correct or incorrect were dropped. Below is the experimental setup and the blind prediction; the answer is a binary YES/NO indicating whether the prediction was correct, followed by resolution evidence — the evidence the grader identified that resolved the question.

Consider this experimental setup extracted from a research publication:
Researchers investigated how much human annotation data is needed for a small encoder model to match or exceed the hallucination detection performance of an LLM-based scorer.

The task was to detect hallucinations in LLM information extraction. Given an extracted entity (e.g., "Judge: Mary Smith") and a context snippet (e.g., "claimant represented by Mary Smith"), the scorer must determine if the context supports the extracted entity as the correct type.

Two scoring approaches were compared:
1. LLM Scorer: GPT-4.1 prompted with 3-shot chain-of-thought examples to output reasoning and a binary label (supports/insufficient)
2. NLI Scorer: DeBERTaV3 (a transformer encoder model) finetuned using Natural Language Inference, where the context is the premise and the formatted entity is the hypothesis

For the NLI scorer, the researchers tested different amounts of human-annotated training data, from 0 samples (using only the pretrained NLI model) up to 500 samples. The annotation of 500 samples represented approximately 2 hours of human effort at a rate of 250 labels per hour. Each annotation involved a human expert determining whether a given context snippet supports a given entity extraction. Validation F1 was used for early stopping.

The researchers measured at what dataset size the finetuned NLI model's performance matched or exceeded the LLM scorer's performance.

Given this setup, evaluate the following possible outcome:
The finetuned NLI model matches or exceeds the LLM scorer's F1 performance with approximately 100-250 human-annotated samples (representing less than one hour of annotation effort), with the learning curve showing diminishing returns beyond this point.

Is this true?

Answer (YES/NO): NO